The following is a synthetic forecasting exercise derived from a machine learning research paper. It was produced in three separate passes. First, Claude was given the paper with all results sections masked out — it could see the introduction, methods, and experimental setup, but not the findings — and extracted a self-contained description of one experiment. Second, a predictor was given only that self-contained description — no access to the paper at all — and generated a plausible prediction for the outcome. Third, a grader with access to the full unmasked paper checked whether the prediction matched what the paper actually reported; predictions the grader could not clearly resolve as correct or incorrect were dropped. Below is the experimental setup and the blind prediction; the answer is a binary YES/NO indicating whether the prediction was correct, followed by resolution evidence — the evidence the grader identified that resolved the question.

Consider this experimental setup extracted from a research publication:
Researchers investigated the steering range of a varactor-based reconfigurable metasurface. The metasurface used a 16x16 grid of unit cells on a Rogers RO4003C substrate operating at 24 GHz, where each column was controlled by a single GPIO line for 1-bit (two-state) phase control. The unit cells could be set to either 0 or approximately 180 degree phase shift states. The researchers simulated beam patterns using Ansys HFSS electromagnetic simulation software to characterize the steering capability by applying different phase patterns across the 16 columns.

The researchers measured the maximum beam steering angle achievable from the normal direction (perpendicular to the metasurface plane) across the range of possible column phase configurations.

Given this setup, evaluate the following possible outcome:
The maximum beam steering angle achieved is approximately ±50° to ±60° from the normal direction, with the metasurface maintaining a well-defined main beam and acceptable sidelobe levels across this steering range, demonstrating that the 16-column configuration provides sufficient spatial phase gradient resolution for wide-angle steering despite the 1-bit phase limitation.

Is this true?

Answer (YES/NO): NO